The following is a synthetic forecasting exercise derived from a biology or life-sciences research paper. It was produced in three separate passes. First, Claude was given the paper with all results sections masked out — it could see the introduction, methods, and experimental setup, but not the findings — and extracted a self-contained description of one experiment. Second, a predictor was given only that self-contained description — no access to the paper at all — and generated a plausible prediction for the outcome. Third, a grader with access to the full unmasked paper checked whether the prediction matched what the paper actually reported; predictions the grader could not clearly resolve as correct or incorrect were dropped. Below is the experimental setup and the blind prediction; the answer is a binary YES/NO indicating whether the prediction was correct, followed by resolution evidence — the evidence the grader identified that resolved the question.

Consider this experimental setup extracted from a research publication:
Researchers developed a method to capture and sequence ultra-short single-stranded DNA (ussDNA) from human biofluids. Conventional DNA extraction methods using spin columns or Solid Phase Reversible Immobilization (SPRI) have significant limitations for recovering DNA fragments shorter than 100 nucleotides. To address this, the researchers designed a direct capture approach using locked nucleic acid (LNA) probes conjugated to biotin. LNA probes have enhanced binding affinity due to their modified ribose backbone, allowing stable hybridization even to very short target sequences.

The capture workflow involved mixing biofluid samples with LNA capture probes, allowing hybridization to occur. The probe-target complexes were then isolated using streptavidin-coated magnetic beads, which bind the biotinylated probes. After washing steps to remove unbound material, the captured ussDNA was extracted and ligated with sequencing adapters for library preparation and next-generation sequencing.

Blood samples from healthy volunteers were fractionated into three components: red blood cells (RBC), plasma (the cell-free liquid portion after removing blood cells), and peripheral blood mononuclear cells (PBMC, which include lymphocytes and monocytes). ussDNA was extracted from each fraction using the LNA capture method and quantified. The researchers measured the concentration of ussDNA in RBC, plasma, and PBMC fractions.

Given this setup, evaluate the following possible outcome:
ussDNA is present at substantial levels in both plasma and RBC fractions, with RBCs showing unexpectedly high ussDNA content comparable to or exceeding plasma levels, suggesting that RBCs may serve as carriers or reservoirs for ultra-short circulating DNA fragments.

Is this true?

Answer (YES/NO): YES